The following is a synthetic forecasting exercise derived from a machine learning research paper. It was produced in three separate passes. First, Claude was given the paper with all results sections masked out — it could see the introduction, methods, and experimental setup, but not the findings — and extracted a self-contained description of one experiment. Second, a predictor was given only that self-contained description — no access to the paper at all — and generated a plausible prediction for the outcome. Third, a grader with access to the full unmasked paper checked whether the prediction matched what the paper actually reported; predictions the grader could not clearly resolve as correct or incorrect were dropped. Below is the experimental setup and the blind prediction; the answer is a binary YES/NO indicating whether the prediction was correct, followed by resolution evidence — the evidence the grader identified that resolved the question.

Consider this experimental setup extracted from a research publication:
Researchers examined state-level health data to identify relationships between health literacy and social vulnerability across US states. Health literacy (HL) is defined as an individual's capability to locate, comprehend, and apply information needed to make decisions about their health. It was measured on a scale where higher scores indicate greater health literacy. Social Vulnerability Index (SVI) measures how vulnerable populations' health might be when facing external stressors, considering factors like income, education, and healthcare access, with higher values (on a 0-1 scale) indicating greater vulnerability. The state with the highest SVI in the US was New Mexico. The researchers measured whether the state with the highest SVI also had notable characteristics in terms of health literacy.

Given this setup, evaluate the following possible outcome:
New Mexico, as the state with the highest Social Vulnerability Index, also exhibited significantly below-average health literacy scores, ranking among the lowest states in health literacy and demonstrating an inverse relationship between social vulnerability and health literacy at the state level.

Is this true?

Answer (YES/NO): YES